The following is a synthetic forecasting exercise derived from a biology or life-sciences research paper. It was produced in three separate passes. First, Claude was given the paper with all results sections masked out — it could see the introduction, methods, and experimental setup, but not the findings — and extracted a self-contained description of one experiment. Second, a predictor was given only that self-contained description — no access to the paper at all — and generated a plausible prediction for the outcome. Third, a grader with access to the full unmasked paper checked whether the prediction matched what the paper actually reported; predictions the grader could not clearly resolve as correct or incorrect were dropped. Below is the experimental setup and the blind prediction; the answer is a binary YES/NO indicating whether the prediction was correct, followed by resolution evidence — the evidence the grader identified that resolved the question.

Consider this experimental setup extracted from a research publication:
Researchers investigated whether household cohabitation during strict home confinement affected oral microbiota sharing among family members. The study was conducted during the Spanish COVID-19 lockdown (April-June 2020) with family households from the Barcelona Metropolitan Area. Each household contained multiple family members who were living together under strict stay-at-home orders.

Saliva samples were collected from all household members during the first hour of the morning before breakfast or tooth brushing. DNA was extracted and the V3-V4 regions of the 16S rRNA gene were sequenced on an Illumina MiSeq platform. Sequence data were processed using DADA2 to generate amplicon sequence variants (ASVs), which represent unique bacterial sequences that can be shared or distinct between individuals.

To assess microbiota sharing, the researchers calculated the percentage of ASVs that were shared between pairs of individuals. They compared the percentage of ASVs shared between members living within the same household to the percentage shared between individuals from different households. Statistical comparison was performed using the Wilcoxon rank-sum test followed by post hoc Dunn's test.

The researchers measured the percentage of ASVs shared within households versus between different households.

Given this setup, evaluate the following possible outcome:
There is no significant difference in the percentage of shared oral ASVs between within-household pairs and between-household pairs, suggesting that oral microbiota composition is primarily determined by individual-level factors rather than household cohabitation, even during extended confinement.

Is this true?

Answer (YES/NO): NO